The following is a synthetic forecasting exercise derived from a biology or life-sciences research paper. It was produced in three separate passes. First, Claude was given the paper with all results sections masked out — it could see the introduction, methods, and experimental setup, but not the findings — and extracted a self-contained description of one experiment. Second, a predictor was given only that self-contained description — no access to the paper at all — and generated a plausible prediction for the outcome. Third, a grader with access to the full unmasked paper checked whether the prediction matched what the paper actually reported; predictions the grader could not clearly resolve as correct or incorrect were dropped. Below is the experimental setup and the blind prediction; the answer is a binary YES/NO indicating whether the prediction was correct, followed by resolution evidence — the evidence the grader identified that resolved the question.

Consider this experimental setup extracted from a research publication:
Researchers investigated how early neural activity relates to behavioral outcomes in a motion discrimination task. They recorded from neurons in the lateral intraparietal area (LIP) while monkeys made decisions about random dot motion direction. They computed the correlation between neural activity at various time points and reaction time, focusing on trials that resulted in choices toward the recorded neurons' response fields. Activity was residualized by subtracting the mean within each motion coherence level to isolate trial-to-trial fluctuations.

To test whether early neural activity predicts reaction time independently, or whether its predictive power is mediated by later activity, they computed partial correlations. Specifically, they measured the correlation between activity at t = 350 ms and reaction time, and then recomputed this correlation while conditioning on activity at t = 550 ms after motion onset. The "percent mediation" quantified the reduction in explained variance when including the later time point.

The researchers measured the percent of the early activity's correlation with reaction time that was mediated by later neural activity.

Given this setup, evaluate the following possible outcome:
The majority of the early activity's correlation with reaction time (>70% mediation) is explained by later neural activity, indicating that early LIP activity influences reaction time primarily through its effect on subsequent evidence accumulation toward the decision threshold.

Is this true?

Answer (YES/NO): NO